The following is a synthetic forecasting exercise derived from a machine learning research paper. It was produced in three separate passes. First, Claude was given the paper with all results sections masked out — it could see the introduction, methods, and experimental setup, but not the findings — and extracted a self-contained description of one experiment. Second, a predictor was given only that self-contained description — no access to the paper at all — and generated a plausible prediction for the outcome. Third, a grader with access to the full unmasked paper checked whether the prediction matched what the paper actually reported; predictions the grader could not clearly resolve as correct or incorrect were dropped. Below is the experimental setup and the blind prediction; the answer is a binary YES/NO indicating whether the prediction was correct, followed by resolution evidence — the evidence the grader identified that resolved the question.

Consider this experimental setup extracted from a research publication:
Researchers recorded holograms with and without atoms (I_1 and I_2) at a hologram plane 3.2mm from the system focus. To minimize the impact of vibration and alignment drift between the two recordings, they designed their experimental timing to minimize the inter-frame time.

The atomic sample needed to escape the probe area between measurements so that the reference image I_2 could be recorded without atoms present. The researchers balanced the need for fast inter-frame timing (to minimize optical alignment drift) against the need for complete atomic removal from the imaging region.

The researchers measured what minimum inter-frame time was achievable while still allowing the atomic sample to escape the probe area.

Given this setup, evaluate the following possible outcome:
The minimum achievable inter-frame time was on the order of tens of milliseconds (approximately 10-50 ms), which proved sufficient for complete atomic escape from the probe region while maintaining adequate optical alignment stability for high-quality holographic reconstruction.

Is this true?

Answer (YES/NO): YES